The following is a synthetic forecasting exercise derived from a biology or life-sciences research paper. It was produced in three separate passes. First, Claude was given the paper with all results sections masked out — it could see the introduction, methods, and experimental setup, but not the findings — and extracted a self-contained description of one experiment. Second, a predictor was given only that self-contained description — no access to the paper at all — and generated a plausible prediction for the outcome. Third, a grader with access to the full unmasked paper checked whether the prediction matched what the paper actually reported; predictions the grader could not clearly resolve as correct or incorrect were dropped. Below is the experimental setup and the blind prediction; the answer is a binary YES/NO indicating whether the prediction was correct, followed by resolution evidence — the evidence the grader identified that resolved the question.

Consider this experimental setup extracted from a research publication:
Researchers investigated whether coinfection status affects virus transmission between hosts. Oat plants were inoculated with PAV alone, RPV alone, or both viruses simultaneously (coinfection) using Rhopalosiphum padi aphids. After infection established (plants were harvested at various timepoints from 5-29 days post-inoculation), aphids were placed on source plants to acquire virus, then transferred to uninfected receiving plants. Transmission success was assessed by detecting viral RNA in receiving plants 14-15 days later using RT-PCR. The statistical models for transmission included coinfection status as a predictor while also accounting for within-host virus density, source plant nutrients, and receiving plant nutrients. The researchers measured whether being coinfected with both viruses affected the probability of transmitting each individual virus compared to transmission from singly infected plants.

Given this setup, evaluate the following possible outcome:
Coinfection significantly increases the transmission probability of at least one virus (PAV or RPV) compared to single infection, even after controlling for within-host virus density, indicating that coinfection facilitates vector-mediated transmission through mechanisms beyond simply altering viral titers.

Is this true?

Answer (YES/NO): YES